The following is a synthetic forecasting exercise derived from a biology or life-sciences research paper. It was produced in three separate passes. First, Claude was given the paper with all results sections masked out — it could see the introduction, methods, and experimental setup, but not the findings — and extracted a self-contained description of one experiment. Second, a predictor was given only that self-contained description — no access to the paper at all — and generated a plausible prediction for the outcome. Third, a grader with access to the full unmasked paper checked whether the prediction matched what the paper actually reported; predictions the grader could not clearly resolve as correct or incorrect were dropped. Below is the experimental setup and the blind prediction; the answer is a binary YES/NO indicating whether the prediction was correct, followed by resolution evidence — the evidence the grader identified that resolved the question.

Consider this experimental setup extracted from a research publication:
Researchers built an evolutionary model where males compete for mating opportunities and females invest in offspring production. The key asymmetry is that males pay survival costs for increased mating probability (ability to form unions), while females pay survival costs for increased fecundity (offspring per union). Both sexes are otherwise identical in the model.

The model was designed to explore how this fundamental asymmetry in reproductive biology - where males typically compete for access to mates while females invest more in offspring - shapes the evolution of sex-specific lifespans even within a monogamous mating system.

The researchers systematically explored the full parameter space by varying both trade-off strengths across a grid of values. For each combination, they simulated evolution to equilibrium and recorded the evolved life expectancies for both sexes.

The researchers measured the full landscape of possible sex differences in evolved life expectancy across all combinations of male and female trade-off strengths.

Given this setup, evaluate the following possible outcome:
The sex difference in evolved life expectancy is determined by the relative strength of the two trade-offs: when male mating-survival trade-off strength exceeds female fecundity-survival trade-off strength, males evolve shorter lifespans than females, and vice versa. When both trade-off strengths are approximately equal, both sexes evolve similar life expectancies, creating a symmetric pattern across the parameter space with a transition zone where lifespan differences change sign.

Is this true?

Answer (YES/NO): NO